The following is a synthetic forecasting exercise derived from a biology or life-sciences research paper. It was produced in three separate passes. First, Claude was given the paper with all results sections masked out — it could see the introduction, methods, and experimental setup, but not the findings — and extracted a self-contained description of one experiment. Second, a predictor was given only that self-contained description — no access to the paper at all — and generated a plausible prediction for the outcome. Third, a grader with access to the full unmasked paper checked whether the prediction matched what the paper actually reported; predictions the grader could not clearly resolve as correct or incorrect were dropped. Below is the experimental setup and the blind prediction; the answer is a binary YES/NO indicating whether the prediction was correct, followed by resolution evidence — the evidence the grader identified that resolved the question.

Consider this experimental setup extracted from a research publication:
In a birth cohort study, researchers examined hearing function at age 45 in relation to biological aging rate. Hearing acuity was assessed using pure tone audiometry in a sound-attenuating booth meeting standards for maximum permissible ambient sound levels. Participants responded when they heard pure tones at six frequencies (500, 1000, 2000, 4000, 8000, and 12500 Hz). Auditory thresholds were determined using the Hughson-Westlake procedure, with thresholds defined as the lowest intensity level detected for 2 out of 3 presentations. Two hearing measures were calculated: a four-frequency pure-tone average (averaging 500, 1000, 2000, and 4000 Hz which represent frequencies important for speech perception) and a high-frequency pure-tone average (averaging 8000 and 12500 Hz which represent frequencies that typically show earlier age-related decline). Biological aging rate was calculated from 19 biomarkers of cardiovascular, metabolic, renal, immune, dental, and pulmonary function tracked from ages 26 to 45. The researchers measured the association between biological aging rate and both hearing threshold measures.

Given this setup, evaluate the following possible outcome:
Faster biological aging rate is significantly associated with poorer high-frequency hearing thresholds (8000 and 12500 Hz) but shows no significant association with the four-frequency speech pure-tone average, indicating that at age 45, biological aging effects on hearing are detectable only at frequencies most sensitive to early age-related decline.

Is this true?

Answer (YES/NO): NO